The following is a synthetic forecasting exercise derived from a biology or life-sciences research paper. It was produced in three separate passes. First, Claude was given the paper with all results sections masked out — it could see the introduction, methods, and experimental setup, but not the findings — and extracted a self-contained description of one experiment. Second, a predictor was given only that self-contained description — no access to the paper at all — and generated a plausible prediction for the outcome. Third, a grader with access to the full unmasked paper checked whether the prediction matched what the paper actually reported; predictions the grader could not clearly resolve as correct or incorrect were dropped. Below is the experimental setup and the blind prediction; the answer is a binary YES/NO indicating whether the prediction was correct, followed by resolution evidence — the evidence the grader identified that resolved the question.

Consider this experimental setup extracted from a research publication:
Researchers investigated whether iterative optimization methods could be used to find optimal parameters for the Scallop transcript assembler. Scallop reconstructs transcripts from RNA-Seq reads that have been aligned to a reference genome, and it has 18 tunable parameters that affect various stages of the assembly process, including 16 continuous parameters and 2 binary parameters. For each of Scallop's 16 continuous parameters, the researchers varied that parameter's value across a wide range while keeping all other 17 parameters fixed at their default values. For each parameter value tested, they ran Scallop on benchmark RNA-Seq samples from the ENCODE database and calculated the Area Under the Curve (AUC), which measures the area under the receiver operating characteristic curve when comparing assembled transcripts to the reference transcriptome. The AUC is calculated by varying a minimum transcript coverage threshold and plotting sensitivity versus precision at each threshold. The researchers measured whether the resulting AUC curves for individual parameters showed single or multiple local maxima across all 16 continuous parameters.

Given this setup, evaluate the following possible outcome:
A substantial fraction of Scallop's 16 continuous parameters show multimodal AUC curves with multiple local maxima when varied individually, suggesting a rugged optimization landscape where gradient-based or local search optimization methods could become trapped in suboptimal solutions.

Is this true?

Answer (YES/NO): NO